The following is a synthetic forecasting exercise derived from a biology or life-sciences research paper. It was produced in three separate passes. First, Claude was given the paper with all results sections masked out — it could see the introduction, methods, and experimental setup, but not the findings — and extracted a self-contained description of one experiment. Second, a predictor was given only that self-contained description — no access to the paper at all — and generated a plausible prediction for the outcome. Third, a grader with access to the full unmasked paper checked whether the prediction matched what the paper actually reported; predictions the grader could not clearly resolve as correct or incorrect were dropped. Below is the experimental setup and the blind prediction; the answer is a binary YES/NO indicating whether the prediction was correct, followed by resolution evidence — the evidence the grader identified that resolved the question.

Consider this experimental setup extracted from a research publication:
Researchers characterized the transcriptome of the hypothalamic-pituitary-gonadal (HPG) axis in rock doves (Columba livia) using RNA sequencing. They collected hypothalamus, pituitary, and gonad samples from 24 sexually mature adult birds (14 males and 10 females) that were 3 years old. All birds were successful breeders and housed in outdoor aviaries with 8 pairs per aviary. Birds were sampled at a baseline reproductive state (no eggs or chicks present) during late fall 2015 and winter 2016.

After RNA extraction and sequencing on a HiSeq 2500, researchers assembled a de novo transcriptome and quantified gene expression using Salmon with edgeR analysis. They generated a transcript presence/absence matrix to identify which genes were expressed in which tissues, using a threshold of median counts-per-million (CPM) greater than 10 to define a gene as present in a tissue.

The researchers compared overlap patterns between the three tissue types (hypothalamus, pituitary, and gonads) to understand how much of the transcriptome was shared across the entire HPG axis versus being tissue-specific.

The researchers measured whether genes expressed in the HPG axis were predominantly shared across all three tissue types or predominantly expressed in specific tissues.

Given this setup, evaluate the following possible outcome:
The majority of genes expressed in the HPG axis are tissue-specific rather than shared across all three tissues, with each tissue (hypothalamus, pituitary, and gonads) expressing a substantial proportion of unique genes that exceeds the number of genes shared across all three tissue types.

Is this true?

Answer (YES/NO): NO